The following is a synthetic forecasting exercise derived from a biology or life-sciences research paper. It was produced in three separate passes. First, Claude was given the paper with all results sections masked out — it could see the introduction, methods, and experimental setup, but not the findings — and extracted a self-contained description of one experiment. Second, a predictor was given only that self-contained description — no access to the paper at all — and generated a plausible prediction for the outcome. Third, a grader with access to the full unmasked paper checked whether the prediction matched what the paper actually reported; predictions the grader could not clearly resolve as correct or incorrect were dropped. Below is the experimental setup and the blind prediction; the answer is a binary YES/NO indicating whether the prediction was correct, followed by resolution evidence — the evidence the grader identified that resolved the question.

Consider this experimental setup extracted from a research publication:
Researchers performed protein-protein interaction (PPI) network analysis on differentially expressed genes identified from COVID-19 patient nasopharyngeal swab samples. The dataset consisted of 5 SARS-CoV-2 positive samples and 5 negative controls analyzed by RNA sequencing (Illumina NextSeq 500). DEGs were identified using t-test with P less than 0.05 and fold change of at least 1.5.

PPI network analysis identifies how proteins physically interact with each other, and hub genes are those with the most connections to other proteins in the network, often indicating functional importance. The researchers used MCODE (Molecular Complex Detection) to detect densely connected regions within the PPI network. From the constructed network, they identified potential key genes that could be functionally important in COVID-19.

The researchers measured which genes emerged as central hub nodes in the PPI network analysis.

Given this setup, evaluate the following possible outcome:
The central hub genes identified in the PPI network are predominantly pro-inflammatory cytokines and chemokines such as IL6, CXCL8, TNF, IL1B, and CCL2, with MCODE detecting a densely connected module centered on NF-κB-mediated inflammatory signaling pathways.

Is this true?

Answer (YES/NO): NO